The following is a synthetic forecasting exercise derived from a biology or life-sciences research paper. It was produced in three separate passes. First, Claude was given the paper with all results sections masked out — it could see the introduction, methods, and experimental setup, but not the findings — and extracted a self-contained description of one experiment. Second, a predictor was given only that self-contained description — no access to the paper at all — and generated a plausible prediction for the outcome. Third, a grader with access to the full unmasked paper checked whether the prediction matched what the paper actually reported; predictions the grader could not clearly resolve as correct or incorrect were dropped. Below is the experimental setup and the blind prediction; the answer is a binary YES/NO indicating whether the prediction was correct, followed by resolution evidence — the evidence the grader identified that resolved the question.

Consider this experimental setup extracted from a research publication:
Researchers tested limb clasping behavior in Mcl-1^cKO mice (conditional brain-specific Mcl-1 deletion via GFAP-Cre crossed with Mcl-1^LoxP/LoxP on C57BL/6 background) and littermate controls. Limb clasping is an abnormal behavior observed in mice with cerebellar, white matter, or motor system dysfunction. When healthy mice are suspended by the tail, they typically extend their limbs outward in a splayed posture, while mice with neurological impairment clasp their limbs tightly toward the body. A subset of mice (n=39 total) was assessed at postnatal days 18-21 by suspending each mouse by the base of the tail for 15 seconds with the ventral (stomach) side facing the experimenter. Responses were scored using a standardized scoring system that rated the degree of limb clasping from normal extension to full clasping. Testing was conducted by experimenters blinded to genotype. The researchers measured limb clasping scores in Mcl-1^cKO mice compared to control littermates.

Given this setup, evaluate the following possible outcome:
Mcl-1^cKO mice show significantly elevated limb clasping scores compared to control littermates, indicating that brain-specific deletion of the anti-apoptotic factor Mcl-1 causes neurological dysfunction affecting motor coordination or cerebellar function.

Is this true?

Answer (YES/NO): YES